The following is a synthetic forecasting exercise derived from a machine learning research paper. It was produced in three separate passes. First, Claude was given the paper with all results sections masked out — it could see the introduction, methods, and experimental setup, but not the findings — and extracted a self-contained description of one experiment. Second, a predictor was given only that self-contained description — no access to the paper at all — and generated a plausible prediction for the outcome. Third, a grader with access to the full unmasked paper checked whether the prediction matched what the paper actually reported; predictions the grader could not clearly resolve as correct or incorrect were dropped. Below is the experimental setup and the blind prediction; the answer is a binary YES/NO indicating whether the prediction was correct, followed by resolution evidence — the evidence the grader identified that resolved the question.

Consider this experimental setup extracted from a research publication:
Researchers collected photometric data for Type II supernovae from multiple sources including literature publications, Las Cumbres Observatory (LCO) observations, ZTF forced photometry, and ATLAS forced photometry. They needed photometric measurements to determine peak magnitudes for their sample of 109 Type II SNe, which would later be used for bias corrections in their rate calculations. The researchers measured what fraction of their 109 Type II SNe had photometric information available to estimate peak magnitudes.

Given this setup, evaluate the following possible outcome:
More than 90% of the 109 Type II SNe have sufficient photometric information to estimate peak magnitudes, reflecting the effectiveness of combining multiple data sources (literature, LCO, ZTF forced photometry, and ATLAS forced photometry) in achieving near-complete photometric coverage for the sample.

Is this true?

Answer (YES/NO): NO